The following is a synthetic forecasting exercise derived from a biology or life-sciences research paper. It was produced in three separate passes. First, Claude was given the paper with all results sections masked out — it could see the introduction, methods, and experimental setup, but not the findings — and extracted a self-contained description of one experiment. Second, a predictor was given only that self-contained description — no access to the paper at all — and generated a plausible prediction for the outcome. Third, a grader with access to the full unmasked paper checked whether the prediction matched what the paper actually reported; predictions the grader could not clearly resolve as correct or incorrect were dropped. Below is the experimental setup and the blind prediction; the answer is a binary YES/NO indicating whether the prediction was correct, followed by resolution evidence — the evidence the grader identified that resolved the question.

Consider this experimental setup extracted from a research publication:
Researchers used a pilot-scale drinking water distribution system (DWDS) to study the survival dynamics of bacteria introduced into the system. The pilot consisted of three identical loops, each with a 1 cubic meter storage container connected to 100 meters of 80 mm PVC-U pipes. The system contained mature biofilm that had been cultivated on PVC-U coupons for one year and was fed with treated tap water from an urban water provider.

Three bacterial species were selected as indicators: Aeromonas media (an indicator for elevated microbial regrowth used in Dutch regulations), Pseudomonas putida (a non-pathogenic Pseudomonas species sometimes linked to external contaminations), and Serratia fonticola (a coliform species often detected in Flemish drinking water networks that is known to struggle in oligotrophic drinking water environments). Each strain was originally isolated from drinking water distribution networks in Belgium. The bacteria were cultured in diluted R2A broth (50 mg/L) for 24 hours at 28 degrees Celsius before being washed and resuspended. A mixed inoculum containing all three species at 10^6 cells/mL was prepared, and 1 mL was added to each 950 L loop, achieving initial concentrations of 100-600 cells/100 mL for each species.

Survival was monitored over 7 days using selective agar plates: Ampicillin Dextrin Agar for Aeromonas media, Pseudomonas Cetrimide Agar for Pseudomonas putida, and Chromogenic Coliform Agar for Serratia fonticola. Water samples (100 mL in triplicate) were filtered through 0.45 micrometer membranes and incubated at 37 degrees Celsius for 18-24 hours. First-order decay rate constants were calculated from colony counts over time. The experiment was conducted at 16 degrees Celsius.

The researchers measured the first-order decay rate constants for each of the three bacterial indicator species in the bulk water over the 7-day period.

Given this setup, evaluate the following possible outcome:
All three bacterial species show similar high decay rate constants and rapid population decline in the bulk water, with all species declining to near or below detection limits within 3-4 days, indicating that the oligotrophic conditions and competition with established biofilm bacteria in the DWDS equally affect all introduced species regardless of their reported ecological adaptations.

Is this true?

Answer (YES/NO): NO